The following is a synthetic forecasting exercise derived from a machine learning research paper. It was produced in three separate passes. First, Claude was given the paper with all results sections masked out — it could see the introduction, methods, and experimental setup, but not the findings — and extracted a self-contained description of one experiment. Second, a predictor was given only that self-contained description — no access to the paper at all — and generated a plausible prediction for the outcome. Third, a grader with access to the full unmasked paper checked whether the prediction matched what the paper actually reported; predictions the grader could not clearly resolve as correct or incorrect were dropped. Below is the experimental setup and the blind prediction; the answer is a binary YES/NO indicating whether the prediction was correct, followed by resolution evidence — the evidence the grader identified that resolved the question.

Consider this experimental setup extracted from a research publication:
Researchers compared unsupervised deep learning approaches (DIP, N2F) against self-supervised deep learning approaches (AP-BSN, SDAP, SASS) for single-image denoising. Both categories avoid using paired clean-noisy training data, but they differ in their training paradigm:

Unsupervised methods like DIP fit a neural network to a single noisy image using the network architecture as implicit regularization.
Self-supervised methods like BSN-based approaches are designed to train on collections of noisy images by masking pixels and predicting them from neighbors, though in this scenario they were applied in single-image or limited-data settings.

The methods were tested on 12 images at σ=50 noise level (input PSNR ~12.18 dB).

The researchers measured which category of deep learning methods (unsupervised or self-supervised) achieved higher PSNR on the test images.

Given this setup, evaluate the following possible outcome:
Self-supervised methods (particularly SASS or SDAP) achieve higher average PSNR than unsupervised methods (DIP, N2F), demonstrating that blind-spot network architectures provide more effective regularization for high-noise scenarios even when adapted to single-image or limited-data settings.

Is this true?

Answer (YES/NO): NO